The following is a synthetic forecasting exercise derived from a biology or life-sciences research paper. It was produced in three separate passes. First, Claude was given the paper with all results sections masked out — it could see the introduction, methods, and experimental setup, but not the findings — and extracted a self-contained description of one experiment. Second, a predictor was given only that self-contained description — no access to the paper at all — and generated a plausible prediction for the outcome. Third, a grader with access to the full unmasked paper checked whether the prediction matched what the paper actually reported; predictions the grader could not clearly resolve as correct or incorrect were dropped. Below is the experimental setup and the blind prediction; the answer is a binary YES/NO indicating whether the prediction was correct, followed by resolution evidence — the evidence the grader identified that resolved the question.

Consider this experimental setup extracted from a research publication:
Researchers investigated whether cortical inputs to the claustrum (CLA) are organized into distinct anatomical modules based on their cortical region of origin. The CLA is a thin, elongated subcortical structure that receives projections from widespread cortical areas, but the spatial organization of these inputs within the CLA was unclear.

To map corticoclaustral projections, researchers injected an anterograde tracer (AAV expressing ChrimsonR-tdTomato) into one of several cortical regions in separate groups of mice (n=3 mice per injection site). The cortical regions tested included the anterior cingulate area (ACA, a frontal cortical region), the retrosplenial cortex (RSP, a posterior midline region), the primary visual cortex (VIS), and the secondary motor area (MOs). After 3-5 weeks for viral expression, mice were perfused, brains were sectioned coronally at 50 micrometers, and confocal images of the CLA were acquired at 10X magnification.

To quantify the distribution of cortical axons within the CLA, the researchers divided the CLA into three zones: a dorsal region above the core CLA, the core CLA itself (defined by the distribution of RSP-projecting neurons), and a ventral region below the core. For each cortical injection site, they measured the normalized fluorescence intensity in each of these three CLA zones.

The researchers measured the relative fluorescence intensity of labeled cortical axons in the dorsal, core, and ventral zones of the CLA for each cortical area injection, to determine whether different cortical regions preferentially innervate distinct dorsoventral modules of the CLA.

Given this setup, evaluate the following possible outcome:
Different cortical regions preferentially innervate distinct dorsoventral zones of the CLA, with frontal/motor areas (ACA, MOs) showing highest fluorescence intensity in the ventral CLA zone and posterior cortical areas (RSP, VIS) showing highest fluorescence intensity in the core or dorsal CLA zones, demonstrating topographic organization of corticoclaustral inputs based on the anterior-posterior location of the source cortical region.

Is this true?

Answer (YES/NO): NO